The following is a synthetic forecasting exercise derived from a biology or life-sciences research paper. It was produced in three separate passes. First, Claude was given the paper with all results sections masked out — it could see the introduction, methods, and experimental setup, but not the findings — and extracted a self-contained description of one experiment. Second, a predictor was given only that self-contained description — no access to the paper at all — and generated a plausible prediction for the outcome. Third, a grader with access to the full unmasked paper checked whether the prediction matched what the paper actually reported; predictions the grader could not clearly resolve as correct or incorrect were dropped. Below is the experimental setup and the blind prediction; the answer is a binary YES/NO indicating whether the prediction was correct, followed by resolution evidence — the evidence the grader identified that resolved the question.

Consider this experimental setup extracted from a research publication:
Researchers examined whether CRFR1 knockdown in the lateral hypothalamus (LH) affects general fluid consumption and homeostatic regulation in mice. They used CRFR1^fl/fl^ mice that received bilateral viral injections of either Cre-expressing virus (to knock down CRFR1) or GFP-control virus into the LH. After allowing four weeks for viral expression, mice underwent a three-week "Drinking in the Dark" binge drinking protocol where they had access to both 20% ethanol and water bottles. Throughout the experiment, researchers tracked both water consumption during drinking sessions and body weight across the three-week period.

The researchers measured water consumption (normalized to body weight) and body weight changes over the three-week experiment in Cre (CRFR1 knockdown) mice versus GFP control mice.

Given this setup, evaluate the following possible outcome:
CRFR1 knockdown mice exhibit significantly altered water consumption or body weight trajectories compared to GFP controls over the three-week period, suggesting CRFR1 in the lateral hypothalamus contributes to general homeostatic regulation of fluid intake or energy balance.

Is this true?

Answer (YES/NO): NO